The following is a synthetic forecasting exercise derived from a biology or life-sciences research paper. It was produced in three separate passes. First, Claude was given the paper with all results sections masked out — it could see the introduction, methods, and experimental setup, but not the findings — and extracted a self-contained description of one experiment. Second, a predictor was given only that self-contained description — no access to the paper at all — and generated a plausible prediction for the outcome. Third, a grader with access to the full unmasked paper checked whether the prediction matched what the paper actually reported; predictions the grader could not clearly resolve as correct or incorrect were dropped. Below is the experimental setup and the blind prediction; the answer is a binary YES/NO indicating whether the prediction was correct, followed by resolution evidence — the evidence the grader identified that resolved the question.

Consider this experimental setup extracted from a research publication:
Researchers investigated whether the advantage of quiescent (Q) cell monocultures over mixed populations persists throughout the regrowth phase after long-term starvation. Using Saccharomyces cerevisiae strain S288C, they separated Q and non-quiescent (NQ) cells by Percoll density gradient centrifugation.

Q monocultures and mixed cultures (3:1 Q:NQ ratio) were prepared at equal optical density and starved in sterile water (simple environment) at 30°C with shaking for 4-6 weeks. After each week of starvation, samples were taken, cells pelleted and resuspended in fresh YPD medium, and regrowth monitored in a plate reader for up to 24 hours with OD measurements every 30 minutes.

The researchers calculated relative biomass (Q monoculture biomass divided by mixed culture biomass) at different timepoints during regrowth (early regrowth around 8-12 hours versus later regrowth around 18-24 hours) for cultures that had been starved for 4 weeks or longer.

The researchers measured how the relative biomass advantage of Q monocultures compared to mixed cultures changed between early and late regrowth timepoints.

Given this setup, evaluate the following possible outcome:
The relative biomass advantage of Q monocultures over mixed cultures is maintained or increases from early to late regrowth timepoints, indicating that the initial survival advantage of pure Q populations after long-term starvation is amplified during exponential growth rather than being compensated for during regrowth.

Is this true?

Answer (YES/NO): NO